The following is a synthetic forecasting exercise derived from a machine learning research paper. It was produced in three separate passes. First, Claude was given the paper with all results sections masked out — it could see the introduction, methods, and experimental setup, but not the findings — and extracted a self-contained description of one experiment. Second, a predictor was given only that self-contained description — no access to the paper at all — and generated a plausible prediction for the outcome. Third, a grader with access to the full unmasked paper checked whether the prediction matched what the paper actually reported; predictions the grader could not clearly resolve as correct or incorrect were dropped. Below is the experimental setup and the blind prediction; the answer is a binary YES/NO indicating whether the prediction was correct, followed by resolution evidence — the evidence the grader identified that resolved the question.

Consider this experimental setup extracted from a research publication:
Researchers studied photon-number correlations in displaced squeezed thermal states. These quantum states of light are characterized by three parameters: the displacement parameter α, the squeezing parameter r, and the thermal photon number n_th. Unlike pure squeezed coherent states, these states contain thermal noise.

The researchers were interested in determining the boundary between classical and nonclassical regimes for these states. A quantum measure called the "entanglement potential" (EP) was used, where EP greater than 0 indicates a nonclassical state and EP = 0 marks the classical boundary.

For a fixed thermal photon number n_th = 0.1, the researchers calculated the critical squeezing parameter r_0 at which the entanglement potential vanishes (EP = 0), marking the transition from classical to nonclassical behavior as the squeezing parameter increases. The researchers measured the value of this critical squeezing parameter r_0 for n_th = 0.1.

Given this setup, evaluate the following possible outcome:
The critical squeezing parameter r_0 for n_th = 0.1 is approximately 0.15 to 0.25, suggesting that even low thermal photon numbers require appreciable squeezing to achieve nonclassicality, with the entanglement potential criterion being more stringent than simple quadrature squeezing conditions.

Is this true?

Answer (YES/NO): NO